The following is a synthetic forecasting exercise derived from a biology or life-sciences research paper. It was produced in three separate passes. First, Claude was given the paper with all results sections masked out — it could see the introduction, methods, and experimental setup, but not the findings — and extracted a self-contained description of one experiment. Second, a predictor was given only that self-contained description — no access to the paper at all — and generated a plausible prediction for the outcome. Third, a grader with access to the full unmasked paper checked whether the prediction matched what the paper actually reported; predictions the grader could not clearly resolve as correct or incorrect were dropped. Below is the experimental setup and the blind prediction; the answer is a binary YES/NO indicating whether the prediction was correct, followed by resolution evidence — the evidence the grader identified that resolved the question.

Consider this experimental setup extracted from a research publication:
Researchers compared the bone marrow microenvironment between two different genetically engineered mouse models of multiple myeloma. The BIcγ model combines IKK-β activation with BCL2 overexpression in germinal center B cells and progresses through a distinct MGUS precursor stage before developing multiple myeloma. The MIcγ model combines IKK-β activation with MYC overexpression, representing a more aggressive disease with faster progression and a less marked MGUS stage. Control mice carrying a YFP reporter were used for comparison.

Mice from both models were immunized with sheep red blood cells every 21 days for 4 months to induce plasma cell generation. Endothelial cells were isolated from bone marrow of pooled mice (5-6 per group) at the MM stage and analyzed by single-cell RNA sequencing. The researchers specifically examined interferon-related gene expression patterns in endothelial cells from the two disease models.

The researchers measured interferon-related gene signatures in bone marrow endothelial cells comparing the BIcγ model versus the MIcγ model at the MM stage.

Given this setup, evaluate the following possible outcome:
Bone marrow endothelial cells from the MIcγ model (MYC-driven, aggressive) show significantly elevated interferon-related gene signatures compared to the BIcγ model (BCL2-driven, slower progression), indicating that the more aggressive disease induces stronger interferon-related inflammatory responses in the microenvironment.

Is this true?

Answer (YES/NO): NO